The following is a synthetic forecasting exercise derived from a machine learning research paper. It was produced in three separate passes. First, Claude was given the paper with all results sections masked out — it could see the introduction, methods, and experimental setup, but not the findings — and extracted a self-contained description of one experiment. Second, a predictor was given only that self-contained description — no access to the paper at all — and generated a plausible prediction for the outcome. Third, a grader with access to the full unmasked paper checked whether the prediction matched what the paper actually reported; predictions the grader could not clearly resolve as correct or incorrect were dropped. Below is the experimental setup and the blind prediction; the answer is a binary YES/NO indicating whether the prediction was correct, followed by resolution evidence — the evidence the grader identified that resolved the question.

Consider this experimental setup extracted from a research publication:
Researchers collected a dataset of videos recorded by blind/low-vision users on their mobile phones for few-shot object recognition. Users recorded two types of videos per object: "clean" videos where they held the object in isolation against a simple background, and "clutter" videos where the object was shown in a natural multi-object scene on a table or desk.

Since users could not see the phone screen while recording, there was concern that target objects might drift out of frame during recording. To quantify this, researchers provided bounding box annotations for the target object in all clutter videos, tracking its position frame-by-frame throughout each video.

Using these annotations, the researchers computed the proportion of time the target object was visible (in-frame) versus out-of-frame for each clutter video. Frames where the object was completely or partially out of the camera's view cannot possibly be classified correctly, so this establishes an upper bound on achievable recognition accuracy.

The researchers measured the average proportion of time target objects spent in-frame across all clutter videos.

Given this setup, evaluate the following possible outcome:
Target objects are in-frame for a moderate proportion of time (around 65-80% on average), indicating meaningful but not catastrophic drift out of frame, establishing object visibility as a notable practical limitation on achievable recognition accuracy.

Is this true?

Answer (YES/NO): NO